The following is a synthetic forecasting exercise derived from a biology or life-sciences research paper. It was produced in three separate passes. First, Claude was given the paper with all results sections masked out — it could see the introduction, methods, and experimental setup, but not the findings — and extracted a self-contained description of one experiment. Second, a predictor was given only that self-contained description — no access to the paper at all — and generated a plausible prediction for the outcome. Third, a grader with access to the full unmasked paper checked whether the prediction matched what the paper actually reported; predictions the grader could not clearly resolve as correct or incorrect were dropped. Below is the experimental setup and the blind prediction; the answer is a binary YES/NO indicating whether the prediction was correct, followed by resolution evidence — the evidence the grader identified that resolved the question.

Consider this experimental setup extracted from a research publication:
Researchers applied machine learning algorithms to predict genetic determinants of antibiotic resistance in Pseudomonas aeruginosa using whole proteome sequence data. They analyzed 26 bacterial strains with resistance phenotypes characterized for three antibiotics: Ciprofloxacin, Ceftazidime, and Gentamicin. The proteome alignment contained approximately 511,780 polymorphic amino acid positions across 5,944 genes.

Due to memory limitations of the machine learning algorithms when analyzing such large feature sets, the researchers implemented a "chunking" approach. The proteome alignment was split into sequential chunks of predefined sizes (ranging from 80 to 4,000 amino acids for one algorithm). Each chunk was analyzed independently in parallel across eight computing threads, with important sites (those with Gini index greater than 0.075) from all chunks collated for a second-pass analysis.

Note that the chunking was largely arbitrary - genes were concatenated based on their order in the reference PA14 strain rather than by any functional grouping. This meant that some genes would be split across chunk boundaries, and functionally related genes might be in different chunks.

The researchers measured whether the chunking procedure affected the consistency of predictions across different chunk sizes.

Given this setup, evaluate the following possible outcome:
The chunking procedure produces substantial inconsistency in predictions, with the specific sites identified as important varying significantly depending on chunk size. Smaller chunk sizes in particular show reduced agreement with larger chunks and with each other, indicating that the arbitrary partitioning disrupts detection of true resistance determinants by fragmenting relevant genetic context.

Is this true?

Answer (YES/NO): NO